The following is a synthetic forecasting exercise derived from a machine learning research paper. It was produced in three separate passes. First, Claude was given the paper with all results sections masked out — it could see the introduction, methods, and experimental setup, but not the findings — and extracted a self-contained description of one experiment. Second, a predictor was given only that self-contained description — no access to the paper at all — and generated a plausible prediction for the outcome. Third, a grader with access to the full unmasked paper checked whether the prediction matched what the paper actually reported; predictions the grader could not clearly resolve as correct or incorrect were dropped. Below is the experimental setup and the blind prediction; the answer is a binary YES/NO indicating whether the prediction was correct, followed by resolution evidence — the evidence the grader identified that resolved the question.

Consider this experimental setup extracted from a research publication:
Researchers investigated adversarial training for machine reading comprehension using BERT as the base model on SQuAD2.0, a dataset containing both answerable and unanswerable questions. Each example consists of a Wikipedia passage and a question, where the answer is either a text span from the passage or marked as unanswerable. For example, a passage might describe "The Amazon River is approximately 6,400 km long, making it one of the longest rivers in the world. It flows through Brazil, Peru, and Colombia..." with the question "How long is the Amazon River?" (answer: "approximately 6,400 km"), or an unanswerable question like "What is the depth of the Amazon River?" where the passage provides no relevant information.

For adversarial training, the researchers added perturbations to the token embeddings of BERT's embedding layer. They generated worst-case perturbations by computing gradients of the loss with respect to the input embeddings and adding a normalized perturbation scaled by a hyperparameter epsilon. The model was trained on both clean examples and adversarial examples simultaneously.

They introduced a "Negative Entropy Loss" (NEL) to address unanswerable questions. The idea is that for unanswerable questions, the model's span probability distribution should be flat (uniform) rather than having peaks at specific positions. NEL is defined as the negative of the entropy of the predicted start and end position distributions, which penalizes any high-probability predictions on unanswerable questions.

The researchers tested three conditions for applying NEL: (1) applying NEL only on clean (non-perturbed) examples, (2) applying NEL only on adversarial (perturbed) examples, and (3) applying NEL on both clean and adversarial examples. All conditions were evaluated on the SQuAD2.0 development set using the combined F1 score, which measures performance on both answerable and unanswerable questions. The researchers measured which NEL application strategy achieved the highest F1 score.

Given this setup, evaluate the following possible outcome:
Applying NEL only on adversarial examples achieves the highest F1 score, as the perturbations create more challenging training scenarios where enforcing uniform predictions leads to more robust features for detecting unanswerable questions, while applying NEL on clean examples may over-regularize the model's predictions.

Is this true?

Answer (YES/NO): YES